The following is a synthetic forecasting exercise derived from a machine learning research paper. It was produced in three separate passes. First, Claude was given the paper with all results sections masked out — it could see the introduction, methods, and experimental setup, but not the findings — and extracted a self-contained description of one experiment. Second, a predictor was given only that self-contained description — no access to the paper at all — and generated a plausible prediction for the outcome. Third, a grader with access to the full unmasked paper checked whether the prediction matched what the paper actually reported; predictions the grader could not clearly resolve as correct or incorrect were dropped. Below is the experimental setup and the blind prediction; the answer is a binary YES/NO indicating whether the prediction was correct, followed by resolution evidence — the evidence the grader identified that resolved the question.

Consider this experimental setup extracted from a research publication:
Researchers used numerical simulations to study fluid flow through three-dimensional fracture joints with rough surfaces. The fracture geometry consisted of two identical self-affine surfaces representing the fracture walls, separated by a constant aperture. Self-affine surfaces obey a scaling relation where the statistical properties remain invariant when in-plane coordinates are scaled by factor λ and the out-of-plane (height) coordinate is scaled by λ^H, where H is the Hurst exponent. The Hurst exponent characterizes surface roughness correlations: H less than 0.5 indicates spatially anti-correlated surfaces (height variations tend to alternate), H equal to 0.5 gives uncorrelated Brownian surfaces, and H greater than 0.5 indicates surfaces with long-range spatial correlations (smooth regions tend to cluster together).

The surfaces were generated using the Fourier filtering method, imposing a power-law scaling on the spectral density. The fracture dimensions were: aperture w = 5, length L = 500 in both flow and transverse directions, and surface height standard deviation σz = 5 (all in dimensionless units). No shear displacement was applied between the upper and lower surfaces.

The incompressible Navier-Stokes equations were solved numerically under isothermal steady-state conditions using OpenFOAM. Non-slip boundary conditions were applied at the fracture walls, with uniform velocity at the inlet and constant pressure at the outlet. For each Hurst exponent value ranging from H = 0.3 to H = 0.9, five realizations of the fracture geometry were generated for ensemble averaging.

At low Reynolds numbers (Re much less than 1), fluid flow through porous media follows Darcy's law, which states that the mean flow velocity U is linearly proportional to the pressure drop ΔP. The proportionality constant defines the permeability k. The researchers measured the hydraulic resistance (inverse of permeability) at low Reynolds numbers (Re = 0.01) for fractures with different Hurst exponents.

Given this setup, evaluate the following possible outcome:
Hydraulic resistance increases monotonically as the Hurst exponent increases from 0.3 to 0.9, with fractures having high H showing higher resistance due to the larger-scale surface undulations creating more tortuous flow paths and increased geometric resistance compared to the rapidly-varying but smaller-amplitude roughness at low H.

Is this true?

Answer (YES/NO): NO